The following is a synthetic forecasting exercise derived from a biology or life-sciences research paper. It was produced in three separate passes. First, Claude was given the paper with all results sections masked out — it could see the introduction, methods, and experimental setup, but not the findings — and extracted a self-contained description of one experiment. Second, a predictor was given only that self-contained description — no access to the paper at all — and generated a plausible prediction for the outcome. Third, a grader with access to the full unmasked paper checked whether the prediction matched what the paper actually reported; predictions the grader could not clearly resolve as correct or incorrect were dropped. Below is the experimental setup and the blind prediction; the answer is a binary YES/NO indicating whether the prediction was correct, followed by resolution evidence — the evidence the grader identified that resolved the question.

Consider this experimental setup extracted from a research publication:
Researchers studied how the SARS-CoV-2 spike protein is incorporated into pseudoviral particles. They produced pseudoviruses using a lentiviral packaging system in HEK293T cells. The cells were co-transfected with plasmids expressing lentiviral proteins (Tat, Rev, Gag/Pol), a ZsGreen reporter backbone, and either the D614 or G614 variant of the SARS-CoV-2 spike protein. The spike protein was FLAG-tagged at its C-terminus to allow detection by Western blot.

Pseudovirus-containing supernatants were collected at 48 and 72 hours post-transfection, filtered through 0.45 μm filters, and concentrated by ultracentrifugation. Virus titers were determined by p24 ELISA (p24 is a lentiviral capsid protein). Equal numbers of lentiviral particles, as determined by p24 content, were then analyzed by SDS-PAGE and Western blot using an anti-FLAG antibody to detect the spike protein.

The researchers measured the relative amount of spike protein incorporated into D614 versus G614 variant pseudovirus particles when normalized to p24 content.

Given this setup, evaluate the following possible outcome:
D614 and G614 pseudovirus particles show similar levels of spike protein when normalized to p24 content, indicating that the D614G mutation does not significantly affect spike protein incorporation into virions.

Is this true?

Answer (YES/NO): NO